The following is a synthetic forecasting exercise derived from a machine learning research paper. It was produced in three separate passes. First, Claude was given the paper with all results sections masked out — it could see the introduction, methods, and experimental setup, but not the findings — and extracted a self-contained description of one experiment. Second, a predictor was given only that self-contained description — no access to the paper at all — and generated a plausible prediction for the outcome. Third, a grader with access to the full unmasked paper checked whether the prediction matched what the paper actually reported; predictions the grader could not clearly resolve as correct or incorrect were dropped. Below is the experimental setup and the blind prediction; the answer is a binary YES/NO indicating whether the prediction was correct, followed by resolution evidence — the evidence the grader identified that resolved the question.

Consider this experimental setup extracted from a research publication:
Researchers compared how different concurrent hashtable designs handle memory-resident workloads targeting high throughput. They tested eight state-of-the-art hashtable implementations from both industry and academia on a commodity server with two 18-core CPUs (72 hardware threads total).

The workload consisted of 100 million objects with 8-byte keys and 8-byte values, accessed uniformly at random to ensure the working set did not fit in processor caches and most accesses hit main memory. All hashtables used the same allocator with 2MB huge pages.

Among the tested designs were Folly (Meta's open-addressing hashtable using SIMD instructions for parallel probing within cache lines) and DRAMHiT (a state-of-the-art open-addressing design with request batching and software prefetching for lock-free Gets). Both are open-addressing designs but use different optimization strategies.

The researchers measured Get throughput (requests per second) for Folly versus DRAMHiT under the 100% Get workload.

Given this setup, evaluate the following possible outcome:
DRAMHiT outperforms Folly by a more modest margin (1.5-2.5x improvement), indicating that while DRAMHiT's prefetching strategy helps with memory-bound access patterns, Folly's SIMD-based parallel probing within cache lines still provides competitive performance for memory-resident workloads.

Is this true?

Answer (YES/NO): YES